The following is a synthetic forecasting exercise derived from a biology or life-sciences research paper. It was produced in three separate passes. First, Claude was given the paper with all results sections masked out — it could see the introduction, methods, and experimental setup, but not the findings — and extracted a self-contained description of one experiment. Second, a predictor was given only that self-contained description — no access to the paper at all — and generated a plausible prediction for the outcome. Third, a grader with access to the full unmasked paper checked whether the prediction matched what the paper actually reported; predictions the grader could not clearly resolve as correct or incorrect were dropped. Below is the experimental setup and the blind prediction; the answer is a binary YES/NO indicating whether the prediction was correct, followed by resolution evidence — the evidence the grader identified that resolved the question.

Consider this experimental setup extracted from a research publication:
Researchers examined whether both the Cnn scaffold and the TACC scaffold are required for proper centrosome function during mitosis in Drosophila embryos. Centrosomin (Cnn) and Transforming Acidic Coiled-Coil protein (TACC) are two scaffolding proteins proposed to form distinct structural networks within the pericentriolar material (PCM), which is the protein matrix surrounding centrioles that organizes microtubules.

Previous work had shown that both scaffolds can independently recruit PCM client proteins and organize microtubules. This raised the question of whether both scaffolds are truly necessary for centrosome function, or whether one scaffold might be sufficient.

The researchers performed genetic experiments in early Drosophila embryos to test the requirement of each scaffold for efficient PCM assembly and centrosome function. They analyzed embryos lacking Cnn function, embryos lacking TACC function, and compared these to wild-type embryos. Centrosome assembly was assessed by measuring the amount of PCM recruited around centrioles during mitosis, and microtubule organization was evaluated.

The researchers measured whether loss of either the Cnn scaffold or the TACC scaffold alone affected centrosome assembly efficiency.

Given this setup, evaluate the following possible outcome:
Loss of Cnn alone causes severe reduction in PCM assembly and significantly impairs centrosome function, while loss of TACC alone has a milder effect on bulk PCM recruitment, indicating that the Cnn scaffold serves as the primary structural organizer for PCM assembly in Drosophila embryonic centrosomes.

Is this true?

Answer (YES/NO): NO